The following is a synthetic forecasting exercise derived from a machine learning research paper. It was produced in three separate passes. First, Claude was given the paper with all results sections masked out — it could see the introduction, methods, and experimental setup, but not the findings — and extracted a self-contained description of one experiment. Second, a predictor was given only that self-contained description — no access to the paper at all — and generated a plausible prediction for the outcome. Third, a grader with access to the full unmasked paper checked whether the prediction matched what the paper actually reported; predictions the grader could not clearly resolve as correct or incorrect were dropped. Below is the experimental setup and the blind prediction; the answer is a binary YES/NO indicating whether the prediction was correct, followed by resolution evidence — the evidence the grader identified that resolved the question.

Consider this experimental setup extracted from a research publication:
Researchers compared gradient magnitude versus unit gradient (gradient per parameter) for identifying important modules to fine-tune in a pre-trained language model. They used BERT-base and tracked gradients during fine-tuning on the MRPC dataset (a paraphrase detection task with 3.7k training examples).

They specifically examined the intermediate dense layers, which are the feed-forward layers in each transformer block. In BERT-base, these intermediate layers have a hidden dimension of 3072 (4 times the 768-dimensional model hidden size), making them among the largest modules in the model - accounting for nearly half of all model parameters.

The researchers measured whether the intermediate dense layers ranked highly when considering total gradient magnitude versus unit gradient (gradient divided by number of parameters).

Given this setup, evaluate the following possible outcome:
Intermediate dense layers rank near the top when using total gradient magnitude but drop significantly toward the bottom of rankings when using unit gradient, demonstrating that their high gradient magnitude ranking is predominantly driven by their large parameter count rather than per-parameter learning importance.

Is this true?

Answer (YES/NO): YES